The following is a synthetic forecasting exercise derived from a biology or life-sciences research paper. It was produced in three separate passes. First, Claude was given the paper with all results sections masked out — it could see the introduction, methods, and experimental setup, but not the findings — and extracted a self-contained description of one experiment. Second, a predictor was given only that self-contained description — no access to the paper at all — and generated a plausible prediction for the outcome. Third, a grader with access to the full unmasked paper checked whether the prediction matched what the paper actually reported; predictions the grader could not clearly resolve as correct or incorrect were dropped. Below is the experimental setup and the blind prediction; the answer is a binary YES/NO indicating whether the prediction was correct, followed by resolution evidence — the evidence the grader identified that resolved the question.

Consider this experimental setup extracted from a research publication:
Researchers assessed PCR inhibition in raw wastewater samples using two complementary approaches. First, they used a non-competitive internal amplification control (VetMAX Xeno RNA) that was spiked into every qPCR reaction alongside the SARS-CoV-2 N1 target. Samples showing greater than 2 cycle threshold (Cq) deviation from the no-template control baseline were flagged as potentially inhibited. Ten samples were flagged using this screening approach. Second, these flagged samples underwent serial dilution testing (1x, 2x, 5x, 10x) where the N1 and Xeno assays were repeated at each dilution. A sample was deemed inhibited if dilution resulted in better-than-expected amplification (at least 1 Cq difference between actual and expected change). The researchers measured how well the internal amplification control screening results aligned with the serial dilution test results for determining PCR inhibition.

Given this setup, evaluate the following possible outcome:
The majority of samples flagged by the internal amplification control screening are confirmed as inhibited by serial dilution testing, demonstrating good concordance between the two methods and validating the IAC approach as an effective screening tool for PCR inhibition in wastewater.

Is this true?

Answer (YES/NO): NO